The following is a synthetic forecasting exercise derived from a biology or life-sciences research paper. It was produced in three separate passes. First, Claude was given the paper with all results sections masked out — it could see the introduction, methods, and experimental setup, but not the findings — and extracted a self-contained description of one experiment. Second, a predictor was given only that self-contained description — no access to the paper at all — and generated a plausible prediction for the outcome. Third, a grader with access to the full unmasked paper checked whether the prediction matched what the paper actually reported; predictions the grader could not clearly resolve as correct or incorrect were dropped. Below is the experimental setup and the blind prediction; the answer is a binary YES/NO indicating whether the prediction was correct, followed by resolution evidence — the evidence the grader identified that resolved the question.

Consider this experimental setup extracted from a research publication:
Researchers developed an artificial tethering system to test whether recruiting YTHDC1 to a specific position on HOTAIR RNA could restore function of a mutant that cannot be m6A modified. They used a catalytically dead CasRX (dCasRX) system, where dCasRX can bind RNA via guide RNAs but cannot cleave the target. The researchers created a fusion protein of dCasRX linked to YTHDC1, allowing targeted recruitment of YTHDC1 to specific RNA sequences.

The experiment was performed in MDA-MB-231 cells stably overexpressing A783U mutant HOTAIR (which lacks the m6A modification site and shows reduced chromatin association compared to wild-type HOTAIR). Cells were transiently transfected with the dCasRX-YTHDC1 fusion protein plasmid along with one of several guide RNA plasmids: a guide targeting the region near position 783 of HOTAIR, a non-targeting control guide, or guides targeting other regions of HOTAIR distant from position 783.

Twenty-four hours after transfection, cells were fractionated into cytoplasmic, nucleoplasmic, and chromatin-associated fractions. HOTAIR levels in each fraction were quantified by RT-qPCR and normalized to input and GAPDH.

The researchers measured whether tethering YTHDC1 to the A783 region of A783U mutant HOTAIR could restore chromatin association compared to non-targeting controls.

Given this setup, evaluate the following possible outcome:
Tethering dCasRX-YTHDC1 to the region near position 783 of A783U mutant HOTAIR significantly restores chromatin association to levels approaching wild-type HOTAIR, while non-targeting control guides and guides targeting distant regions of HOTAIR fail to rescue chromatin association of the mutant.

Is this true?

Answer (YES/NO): NO